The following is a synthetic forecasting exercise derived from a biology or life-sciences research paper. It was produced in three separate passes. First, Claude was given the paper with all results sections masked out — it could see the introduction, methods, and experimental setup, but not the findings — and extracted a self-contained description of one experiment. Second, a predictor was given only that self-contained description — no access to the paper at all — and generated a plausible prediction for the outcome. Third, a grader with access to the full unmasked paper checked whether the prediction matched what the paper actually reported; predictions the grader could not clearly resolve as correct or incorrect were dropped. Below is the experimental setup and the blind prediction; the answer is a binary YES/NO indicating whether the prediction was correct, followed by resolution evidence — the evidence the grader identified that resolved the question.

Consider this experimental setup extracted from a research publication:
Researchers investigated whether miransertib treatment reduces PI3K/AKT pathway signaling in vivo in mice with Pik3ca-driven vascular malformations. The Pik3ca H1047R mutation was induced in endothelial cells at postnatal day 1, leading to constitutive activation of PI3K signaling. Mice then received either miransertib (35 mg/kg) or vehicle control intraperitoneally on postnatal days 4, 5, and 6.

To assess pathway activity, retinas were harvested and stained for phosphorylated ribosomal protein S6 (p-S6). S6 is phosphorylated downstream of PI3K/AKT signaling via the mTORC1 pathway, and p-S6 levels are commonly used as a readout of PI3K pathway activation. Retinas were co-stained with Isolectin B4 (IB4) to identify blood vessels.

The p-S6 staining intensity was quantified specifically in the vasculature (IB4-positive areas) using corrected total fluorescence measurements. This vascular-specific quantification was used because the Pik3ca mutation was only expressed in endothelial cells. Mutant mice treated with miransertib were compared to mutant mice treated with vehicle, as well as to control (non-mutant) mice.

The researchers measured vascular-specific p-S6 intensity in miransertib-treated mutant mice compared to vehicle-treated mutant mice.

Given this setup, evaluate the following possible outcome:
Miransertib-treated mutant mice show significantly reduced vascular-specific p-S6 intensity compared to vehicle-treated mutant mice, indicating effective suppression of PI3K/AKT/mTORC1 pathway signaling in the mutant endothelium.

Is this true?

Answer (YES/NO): YES